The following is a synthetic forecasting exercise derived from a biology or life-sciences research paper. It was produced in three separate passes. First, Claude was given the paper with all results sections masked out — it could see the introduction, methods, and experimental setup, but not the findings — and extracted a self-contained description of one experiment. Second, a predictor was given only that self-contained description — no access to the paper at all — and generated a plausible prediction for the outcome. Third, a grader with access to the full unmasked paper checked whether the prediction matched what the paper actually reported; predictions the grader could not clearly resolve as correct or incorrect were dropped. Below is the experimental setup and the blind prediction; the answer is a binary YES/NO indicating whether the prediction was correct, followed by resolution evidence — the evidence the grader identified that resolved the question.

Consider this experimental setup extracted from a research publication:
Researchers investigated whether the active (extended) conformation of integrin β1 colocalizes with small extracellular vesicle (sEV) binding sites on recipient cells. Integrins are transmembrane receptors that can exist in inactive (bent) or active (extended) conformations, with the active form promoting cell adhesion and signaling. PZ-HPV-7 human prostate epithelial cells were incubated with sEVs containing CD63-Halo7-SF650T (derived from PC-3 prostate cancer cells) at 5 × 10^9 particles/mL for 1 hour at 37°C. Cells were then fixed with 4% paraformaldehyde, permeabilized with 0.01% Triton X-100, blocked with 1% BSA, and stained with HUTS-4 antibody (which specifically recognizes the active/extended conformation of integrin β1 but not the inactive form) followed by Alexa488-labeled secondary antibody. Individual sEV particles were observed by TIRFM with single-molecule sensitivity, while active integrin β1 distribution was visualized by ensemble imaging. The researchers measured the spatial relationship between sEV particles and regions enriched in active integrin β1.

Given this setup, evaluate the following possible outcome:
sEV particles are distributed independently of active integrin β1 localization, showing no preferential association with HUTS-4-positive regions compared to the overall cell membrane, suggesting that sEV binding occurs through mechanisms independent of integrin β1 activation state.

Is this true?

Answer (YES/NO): NO